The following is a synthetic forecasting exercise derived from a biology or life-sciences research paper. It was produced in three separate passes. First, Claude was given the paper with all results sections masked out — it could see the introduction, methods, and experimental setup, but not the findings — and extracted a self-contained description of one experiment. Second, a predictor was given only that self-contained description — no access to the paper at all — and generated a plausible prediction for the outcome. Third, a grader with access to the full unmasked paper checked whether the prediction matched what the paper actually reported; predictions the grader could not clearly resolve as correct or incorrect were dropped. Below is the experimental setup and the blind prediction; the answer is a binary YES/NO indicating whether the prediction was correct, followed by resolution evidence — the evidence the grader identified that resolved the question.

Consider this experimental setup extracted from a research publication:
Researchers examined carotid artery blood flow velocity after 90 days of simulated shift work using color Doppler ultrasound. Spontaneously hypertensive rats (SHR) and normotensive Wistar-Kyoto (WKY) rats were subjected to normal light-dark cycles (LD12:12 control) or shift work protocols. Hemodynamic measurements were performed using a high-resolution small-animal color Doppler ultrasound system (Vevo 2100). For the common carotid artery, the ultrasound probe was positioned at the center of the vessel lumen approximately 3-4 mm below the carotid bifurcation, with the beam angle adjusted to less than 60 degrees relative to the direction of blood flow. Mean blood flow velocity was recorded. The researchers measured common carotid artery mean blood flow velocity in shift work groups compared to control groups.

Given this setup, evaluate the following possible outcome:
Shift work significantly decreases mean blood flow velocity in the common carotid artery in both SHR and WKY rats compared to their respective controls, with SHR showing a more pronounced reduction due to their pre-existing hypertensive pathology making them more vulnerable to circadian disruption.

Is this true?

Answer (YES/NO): NO